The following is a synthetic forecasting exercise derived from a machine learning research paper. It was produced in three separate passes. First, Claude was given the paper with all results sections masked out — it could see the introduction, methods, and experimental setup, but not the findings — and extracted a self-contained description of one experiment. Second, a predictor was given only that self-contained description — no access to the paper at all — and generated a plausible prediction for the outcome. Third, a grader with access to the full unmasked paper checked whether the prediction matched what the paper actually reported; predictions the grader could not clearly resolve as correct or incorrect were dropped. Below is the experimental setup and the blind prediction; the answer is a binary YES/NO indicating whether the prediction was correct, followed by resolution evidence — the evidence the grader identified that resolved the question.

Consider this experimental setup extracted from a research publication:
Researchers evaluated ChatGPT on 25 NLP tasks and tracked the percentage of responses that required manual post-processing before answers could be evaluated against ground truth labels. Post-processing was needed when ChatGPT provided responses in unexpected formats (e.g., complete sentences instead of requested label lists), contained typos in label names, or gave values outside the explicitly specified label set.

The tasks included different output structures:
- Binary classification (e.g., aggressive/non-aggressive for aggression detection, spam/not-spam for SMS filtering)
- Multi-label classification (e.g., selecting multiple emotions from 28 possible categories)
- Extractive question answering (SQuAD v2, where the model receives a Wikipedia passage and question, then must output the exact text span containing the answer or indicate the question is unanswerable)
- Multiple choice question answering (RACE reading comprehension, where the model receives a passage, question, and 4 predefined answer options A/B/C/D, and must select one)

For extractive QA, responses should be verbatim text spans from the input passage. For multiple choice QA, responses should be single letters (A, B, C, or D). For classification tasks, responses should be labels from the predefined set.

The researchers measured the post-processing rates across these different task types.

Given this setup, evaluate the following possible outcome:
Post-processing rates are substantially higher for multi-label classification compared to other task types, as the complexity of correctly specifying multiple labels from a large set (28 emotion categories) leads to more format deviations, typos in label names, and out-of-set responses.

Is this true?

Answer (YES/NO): NO